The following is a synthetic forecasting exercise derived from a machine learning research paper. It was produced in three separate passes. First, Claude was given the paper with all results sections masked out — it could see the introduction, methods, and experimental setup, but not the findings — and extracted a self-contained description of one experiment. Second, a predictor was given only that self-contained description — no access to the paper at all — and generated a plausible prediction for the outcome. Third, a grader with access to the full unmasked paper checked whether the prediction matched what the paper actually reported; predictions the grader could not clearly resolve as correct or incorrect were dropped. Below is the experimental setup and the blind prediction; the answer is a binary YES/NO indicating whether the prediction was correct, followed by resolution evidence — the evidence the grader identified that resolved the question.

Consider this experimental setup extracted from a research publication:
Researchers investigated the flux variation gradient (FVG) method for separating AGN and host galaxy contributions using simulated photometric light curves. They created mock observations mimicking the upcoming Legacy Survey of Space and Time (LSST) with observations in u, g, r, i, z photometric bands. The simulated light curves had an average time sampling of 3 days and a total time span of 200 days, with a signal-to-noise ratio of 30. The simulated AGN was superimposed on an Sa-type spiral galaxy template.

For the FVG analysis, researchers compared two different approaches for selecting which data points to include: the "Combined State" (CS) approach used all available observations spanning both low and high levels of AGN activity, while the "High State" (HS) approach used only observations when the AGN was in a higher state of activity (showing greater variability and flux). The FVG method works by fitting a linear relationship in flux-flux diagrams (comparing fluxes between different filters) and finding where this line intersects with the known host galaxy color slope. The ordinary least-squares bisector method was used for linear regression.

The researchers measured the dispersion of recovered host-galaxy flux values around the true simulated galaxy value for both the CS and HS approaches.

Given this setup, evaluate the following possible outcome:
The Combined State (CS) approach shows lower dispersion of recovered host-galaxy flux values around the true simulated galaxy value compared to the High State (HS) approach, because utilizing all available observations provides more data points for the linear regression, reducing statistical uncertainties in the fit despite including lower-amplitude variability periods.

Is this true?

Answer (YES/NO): YES